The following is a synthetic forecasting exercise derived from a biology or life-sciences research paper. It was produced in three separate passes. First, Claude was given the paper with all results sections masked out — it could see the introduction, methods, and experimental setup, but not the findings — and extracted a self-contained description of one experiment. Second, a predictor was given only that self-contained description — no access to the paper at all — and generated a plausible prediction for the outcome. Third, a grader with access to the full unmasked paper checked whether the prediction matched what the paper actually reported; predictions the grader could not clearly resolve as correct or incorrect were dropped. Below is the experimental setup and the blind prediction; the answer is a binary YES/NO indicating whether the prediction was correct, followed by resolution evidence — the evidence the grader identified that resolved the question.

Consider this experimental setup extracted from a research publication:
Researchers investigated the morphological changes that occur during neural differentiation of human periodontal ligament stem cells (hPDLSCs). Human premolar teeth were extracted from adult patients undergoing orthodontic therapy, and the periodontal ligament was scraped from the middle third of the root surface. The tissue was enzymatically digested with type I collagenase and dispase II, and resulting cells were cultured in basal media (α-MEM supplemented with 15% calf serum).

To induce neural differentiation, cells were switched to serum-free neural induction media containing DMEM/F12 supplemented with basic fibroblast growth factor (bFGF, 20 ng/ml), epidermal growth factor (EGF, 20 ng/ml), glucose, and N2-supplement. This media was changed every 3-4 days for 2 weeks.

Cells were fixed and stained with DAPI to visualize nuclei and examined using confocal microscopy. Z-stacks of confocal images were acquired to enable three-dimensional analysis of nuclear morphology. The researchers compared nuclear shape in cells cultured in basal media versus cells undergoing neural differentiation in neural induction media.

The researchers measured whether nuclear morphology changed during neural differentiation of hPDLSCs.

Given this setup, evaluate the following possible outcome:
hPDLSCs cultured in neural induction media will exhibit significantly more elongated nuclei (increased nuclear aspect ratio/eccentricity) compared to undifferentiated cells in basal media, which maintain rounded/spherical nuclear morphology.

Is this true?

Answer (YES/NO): NO